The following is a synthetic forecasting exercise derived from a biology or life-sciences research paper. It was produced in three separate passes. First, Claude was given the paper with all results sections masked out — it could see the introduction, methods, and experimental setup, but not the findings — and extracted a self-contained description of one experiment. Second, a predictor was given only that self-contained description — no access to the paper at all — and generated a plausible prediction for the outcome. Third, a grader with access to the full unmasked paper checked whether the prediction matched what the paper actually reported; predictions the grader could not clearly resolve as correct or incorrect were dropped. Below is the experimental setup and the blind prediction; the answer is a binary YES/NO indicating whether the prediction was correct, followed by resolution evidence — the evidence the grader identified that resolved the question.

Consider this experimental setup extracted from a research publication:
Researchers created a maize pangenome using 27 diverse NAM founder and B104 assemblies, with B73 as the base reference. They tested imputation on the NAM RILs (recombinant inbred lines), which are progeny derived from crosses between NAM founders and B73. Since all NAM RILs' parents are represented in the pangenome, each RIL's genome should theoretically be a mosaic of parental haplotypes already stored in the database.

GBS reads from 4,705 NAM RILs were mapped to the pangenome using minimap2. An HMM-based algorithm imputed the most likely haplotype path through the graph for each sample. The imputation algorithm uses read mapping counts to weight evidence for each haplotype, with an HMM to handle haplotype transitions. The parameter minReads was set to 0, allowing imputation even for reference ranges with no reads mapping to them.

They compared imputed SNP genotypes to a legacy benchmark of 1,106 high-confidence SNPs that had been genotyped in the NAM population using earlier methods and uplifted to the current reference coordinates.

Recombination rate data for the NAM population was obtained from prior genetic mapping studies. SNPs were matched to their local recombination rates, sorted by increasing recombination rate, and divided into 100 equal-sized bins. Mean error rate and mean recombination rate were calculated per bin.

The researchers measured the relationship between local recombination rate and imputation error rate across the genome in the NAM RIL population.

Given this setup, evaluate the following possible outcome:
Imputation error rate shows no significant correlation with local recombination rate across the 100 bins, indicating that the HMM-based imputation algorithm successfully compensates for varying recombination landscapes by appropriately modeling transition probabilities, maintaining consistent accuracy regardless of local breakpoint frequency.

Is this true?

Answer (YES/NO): NO